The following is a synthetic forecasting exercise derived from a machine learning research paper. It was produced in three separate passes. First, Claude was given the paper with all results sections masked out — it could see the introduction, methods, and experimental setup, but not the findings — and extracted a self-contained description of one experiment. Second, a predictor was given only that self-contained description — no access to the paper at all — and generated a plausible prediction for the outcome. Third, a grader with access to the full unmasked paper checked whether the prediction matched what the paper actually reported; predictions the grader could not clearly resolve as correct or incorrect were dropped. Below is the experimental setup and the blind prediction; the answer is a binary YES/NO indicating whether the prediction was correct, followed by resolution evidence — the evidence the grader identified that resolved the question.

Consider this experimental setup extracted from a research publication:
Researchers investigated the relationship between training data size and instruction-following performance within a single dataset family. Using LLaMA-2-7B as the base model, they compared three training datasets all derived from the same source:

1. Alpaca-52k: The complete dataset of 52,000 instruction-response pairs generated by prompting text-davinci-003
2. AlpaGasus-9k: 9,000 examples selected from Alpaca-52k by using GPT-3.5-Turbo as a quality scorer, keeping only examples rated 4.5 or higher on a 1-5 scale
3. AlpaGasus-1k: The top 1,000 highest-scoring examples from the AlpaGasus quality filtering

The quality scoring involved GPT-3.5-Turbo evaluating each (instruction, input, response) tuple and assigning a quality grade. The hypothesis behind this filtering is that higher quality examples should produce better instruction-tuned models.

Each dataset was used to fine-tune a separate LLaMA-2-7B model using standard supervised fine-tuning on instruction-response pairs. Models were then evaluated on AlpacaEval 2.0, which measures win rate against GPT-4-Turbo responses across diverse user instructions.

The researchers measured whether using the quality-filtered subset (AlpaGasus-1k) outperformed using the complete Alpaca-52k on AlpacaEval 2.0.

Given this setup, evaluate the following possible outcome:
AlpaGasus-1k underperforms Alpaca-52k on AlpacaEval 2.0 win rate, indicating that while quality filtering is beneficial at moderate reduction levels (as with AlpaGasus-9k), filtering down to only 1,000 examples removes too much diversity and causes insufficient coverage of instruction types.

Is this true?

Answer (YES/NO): YES